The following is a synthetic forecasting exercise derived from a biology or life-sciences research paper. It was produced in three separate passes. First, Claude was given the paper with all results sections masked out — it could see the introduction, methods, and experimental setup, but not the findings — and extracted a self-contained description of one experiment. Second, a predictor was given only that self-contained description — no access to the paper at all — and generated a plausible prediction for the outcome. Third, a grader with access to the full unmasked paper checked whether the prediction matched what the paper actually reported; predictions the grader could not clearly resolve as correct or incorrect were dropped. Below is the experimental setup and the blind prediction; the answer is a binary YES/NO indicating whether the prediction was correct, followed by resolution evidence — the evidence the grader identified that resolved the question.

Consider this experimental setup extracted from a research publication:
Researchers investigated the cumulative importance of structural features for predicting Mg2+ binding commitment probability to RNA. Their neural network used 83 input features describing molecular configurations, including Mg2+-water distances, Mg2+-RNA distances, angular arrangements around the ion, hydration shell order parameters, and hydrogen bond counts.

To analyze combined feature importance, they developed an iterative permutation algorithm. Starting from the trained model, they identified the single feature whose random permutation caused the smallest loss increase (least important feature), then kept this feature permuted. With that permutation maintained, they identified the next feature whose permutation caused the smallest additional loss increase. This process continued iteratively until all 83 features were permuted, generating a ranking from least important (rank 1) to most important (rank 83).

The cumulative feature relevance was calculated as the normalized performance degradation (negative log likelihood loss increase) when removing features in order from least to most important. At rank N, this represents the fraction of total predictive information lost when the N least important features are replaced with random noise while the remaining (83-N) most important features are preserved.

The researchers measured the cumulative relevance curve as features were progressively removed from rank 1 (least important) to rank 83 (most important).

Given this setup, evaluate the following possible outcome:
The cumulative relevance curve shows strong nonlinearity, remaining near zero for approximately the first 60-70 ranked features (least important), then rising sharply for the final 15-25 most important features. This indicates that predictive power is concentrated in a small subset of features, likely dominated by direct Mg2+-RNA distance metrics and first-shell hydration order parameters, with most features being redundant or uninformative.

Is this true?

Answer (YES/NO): NO